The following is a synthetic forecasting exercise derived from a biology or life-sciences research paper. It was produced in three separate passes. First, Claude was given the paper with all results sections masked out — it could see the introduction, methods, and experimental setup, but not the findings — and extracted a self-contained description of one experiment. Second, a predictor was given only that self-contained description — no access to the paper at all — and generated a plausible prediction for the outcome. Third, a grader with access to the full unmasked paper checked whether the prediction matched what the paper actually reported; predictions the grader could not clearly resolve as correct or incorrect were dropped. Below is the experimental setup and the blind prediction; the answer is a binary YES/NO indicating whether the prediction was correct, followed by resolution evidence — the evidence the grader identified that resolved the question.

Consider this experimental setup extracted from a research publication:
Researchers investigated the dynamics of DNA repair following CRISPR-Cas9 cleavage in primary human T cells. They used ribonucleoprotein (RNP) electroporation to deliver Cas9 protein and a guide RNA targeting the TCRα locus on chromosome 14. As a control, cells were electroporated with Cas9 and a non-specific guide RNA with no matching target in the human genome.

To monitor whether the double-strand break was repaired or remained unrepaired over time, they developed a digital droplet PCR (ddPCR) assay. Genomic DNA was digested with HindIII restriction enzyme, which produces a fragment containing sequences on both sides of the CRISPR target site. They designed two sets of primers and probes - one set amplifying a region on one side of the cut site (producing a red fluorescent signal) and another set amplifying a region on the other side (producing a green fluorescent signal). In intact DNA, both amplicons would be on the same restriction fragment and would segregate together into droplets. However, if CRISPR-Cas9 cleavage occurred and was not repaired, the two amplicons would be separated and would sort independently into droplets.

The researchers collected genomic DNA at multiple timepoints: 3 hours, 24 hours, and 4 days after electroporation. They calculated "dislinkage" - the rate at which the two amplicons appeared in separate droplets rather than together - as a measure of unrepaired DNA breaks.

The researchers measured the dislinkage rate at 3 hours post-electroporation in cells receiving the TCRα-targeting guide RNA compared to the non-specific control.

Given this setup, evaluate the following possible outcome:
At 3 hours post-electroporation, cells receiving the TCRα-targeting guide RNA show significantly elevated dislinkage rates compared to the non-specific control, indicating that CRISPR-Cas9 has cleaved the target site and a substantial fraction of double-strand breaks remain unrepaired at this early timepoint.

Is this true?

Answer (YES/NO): YES